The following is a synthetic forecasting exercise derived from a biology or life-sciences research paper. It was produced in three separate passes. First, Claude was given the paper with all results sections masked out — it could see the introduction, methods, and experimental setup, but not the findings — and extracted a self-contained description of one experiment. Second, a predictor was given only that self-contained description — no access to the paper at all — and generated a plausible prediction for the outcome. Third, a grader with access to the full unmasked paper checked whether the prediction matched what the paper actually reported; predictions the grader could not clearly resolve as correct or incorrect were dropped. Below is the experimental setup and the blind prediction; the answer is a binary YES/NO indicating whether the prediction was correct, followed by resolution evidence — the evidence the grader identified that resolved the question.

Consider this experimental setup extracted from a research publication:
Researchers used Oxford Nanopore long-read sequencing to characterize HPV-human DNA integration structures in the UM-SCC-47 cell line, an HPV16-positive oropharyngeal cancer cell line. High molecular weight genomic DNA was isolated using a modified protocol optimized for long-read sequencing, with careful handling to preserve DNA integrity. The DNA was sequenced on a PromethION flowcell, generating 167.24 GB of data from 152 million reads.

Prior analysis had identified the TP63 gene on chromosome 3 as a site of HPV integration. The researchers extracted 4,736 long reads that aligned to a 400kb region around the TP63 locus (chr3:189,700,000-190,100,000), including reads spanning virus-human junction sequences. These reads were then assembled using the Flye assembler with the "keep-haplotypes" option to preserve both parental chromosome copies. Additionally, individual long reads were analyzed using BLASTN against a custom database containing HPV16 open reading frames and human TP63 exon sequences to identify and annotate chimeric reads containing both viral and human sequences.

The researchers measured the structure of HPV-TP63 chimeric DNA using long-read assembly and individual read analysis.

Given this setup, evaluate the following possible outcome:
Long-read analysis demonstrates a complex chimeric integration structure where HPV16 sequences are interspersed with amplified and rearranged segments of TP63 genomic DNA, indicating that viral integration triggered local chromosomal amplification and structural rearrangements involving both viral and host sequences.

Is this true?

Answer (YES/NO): YES